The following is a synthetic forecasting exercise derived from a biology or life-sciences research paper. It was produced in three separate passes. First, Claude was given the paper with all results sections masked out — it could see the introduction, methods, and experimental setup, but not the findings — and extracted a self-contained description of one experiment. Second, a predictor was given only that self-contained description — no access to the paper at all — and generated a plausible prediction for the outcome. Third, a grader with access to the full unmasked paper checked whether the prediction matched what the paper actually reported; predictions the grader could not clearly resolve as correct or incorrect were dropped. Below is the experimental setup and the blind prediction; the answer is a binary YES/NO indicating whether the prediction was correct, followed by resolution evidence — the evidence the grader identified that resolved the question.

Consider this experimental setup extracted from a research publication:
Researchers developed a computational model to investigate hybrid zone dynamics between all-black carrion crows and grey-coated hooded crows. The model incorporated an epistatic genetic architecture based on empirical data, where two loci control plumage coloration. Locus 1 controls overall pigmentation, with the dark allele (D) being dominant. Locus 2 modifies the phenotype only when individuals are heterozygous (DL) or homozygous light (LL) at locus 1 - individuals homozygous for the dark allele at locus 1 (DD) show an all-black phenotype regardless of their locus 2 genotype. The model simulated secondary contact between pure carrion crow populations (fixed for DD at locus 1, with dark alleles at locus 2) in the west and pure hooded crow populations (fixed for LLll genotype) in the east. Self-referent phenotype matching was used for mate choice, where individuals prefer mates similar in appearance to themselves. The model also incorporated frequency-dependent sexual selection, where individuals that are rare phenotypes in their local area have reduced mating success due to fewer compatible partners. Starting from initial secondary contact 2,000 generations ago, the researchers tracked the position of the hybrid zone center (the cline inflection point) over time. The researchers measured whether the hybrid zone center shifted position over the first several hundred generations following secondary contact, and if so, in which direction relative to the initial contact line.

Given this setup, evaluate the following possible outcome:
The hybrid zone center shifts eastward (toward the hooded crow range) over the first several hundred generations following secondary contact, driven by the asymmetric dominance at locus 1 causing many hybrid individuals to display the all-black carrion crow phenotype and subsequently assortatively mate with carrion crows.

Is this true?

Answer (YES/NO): YES